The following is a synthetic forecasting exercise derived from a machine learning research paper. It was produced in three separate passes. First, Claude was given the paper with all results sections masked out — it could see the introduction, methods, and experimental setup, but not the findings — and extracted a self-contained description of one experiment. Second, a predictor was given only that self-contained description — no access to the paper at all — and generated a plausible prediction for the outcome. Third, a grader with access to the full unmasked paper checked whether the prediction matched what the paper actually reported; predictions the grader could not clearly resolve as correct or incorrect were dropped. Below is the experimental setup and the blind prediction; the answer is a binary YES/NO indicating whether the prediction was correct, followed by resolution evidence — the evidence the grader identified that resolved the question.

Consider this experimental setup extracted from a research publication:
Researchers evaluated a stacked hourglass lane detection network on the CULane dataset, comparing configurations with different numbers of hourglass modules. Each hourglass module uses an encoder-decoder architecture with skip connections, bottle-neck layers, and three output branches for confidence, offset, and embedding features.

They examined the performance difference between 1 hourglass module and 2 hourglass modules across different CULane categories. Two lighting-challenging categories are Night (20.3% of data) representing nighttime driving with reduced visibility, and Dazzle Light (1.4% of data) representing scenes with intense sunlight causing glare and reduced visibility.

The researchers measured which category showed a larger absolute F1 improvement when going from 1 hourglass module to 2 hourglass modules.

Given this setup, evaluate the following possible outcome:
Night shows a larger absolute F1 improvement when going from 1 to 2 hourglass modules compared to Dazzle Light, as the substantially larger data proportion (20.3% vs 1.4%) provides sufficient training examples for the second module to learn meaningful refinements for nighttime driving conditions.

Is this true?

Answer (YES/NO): NO